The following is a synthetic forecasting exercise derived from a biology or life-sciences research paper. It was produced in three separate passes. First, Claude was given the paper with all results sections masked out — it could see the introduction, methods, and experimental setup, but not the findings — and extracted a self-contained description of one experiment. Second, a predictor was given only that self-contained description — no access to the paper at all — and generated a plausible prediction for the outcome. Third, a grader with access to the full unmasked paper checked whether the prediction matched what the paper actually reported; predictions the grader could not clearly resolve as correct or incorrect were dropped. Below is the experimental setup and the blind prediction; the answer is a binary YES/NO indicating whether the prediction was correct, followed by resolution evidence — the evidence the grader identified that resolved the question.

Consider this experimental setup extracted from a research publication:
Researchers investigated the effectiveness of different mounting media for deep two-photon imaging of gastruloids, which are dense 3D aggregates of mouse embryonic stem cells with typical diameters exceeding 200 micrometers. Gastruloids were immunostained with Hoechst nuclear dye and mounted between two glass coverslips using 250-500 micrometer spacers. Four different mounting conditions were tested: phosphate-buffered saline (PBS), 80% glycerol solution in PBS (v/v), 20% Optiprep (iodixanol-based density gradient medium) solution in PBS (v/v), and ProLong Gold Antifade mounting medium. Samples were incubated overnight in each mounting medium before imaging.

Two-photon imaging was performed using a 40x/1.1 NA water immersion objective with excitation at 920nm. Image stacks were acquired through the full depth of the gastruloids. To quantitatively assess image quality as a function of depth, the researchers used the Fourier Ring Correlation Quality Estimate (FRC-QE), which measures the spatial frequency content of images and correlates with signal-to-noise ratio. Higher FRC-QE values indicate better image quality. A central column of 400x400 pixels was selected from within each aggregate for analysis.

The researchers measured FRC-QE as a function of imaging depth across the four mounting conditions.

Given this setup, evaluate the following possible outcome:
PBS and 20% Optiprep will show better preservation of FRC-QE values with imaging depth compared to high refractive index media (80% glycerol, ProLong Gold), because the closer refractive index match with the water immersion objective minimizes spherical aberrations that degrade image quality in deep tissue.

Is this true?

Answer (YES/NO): NO